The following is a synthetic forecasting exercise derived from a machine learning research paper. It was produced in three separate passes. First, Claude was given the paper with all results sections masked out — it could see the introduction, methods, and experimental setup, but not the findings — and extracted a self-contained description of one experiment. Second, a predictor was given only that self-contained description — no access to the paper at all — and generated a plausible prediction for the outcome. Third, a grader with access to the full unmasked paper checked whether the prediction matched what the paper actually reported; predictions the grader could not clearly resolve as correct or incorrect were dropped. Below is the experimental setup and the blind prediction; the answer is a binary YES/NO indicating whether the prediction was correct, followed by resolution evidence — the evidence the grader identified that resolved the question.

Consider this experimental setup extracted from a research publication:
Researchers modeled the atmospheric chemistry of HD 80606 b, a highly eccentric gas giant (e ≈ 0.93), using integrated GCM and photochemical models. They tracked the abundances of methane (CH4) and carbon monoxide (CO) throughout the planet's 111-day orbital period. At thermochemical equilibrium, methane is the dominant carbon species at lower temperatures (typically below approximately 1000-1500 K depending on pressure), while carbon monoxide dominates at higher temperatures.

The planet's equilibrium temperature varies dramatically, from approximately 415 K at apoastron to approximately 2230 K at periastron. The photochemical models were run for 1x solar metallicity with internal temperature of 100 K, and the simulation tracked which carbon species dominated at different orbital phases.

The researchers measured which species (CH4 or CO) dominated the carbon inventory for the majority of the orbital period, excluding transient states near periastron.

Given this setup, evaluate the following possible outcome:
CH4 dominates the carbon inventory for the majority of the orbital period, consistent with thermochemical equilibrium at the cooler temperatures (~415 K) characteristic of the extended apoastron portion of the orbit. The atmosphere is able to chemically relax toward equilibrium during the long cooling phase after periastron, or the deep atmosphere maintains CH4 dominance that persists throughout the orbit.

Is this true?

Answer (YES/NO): YES